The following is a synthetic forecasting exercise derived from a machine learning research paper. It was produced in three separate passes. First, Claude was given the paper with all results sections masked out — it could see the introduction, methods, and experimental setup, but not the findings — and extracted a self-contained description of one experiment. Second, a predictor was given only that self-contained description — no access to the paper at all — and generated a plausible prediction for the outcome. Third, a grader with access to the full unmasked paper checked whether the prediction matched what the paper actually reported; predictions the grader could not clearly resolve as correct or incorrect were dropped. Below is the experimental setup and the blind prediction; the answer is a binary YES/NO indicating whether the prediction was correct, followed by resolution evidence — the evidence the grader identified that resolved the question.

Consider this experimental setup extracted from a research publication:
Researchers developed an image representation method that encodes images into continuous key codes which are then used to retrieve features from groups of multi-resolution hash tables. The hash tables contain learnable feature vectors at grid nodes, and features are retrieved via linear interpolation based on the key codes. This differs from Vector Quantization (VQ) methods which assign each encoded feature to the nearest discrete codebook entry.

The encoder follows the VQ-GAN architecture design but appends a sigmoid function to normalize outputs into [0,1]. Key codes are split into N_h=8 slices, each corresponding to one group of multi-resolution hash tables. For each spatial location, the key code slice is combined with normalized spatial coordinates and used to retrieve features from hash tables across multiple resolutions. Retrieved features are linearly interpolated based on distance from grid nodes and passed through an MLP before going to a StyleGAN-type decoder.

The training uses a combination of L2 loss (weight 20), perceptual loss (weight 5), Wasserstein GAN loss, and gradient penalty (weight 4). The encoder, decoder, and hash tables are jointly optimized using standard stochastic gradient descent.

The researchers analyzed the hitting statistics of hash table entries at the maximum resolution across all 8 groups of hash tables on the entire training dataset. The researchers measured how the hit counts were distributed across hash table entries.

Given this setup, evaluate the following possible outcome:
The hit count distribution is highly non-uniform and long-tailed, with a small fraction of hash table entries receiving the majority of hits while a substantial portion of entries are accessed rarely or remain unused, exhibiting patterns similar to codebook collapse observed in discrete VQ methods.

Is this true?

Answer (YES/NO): NO